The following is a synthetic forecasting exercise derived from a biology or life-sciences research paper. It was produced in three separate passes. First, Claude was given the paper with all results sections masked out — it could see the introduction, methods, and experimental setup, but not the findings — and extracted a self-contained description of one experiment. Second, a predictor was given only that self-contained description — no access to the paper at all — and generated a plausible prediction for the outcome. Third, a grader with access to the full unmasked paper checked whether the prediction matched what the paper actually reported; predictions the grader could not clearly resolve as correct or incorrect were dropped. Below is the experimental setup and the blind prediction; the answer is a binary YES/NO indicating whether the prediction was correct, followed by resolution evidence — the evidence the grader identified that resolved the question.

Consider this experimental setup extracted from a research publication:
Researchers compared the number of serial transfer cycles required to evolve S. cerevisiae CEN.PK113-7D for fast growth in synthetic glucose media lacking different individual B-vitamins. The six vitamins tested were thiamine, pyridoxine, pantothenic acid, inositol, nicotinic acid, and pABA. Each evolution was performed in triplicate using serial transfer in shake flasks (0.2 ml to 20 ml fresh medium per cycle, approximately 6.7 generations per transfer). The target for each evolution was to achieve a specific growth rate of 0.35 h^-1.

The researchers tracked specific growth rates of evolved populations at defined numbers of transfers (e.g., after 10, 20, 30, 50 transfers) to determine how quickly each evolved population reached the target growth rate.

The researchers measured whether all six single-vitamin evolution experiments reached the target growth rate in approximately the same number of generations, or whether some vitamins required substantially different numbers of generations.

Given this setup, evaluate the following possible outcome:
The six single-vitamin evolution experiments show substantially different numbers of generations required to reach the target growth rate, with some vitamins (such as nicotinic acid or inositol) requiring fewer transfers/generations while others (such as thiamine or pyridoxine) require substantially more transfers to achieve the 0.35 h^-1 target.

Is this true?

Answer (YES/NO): YES